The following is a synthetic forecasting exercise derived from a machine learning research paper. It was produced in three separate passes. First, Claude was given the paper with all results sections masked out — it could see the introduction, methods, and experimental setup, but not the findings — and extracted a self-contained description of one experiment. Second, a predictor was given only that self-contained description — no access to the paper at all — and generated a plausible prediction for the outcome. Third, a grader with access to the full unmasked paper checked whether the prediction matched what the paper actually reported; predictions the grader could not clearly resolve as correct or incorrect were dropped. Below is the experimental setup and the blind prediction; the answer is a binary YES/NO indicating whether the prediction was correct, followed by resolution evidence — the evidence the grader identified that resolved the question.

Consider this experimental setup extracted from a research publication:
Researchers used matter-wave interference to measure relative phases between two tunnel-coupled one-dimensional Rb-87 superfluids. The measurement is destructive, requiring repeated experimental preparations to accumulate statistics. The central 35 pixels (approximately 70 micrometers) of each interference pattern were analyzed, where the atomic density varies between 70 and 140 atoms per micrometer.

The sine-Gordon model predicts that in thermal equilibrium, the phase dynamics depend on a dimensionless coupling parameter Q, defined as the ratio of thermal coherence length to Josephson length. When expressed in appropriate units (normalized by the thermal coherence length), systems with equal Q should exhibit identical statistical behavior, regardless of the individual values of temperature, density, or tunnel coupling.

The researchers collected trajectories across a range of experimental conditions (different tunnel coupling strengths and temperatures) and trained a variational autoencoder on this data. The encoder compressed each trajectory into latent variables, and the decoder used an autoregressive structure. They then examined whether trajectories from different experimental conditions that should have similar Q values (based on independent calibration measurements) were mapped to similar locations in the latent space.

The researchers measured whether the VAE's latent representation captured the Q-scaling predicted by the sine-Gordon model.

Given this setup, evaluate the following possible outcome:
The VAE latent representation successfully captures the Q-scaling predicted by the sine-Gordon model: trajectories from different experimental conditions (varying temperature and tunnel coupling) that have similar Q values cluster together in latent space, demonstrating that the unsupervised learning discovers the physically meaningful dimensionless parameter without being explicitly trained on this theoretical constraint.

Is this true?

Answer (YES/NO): YES